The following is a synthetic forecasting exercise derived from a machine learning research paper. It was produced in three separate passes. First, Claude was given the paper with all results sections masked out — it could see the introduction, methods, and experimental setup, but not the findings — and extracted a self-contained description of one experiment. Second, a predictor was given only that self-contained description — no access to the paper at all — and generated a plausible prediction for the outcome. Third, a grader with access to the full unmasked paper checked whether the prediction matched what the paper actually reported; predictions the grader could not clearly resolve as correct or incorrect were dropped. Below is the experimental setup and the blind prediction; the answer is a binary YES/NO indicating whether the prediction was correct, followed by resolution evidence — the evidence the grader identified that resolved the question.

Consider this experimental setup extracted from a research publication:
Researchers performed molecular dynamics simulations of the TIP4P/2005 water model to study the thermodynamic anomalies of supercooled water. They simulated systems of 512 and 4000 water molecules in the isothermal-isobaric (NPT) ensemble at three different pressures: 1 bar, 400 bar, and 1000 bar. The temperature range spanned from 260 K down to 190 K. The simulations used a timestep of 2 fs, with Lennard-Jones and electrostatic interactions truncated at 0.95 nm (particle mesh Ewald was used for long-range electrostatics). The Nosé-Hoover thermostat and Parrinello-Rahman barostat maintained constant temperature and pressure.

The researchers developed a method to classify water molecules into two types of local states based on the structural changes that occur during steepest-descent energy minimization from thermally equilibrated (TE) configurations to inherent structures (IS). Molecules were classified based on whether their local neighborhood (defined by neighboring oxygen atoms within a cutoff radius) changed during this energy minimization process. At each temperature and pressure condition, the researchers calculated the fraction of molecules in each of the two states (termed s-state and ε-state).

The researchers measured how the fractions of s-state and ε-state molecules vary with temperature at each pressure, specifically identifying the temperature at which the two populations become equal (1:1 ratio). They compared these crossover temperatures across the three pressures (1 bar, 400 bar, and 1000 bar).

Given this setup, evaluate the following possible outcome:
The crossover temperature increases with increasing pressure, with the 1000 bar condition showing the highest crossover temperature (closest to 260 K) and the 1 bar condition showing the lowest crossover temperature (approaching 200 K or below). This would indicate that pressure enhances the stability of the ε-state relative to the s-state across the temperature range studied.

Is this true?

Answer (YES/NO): NO